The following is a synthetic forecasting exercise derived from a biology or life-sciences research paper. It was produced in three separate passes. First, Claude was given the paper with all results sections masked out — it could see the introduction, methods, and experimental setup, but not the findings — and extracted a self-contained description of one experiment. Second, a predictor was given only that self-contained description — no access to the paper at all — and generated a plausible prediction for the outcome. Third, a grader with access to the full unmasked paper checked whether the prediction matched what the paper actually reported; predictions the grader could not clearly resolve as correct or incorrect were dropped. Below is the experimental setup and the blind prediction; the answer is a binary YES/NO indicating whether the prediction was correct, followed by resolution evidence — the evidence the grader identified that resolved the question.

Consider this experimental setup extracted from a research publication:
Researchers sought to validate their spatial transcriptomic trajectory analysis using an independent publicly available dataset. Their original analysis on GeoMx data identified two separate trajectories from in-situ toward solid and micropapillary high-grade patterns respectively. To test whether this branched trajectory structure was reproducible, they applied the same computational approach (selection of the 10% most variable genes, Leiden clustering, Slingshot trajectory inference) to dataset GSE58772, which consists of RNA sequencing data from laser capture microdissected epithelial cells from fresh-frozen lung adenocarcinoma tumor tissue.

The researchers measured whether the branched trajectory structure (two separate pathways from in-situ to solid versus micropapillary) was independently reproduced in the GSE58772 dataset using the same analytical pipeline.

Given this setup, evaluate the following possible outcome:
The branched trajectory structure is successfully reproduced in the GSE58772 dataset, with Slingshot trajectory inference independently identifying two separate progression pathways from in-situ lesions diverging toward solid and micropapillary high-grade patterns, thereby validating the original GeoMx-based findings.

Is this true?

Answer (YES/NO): YES